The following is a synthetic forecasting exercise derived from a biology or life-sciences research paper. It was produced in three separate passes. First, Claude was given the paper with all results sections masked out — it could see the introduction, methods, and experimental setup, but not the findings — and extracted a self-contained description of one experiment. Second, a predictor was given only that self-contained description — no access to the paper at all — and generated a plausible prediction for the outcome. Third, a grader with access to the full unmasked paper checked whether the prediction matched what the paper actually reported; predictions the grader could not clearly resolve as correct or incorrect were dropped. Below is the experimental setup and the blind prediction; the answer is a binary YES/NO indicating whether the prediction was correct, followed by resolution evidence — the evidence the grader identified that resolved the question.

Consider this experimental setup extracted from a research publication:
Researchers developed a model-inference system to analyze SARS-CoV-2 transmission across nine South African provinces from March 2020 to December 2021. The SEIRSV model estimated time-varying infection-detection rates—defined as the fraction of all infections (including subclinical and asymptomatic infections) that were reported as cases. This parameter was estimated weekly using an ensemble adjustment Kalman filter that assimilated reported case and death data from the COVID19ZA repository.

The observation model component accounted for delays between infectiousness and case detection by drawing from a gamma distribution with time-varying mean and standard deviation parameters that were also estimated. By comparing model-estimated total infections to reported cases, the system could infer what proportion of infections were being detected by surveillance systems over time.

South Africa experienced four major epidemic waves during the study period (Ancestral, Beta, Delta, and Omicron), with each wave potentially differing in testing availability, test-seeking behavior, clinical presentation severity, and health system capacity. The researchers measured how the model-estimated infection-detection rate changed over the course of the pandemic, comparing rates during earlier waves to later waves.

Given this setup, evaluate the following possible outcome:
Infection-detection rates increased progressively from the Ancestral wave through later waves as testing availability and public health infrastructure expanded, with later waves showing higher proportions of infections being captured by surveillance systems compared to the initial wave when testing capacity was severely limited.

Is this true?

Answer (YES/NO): YES